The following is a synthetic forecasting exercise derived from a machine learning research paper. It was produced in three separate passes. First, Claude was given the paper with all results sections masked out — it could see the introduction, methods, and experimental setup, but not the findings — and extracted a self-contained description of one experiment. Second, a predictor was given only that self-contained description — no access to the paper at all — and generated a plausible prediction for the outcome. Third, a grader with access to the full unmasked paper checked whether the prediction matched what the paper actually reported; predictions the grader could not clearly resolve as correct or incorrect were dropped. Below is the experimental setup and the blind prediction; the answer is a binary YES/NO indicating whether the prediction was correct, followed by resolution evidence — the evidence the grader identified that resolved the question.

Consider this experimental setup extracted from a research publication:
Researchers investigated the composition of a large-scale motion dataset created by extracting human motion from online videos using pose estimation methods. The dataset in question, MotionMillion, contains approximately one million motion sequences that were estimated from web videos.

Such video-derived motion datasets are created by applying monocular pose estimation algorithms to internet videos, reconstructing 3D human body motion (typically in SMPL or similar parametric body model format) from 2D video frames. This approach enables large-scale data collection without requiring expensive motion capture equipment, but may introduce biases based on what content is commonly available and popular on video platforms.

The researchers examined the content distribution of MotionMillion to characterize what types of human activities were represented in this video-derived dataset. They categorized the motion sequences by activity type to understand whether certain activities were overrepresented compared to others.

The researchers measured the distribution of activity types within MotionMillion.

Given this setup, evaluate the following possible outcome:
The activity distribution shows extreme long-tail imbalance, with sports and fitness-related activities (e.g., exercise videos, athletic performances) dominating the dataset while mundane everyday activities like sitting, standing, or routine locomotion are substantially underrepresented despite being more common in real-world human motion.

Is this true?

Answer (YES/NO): YES